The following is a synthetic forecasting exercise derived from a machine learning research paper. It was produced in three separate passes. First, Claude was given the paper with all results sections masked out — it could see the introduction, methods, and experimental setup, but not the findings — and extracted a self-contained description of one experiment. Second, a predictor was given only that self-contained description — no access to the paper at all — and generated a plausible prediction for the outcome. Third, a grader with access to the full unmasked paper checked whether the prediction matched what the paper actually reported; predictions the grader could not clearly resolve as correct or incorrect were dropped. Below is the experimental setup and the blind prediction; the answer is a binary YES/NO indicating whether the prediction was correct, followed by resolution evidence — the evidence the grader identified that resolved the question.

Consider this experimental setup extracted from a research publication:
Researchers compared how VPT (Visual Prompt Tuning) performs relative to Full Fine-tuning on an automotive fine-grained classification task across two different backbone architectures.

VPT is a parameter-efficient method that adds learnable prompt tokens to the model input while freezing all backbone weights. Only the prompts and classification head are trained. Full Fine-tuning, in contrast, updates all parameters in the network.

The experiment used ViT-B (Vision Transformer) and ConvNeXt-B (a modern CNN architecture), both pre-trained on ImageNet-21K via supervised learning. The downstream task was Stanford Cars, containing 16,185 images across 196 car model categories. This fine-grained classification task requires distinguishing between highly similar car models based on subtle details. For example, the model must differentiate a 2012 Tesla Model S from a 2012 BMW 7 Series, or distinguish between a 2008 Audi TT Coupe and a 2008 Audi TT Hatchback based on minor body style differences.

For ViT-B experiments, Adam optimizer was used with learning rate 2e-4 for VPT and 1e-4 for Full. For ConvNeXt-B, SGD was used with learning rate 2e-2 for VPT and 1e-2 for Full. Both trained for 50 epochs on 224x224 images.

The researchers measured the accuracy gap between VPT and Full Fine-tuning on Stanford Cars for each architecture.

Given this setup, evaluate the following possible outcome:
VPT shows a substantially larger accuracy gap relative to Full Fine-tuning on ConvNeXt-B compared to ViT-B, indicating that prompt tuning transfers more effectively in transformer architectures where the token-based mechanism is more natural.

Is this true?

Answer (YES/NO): YES